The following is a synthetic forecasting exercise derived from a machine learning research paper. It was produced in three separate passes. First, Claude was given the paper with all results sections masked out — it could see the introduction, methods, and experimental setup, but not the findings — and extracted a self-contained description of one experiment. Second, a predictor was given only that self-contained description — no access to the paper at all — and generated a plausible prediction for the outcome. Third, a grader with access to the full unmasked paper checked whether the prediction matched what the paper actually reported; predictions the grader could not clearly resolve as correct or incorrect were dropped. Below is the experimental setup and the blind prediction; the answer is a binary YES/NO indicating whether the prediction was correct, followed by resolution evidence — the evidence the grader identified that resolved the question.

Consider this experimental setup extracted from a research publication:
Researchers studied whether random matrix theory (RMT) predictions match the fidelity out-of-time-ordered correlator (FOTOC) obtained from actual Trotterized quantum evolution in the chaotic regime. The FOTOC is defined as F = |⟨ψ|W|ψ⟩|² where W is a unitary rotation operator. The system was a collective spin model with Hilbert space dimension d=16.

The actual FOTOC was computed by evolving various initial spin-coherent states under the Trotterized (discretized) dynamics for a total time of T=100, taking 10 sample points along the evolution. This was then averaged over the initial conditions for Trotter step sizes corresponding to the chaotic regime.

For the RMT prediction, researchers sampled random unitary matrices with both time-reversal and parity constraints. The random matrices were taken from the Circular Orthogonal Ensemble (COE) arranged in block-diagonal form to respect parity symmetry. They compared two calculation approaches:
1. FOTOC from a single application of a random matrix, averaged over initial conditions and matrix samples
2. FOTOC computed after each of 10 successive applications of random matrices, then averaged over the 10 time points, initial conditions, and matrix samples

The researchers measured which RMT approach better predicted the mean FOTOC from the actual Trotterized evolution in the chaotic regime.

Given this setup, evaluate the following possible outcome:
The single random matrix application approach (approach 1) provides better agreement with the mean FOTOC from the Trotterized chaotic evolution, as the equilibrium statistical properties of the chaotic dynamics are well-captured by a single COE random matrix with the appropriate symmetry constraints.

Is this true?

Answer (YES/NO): NO